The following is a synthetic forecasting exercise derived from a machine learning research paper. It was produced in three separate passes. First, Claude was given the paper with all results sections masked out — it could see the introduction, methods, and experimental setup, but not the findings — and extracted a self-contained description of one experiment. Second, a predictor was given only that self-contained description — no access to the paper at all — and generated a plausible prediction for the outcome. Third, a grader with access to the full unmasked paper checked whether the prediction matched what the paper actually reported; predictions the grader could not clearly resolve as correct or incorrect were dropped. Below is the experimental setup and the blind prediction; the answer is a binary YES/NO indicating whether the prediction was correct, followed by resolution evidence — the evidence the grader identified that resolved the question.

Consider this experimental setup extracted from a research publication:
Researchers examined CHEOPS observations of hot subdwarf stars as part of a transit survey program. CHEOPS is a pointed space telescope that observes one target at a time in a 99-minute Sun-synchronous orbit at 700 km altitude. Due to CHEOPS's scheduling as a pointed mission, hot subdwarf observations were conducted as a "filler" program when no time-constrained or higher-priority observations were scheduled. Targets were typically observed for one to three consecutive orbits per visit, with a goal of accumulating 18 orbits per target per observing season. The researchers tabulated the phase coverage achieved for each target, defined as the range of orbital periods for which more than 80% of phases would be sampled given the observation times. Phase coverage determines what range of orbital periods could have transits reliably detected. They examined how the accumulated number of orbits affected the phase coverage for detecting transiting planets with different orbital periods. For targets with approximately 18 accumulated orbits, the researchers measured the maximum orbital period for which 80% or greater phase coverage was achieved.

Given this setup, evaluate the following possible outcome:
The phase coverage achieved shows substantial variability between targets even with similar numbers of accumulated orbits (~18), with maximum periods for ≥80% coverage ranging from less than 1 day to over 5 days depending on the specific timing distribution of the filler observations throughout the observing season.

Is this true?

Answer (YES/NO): NO